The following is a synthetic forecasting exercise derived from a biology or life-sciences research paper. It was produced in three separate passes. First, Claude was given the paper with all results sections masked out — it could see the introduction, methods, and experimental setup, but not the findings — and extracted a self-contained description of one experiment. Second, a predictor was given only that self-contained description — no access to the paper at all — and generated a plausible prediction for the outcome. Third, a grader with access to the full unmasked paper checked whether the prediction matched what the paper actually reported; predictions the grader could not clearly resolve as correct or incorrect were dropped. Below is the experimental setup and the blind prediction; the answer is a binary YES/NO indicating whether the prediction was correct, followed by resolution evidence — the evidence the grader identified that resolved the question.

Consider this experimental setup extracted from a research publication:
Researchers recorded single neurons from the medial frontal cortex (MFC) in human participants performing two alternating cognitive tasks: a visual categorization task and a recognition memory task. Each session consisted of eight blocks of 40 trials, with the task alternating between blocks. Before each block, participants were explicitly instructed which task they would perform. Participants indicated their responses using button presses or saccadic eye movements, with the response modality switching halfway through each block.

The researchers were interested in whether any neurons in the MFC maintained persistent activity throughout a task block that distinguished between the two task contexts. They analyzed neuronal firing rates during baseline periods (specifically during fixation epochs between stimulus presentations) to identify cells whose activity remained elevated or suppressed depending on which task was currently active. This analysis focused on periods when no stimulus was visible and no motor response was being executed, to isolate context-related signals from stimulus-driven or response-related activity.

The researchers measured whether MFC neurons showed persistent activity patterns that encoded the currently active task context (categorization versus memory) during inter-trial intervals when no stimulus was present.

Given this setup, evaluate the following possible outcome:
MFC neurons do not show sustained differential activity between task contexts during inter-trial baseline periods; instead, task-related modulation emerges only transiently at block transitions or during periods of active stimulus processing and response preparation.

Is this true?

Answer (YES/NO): NO